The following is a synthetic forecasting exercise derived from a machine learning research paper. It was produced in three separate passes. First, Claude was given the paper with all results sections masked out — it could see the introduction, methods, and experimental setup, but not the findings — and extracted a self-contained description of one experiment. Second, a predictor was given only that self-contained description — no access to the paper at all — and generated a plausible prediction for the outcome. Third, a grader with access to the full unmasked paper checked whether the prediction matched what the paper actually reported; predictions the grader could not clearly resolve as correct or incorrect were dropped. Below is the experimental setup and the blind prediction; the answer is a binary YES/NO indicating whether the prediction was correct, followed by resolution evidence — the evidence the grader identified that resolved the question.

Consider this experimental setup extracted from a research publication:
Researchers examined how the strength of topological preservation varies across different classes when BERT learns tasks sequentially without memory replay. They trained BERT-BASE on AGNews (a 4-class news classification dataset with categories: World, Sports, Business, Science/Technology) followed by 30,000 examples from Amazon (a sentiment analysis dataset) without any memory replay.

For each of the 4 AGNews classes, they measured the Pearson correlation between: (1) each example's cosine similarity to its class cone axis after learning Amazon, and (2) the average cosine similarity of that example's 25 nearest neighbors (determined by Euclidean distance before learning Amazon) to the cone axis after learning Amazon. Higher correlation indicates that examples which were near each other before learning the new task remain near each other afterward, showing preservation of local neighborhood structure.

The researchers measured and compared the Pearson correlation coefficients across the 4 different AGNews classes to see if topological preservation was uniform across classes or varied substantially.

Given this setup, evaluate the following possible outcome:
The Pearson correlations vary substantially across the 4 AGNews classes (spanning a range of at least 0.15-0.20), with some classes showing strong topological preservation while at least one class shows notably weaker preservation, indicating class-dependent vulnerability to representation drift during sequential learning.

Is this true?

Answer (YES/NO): YES